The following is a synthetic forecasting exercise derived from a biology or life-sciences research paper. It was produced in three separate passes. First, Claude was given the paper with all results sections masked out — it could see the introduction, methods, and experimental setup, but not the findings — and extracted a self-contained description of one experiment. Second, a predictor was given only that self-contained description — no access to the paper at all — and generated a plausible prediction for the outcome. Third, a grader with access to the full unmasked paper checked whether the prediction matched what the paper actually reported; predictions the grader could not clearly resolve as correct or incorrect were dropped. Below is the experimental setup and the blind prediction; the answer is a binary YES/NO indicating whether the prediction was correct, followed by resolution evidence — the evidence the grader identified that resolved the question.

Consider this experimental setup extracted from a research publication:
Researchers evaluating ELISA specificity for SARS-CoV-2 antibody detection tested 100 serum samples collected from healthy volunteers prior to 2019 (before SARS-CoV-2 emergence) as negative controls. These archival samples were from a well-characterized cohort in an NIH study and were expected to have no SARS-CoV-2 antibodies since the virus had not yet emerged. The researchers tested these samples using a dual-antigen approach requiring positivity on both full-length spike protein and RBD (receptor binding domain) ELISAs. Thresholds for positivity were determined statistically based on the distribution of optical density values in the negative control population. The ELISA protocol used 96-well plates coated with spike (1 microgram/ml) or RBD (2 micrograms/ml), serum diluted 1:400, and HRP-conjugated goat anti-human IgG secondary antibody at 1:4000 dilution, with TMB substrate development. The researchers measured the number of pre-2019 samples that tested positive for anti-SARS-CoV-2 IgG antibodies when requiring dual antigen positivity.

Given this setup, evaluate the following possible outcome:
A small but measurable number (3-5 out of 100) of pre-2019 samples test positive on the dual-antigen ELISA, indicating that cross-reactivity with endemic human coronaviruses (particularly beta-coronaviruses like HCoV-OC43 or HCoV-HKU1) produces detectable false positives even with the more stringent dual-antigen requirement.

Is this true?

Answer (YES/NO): NO